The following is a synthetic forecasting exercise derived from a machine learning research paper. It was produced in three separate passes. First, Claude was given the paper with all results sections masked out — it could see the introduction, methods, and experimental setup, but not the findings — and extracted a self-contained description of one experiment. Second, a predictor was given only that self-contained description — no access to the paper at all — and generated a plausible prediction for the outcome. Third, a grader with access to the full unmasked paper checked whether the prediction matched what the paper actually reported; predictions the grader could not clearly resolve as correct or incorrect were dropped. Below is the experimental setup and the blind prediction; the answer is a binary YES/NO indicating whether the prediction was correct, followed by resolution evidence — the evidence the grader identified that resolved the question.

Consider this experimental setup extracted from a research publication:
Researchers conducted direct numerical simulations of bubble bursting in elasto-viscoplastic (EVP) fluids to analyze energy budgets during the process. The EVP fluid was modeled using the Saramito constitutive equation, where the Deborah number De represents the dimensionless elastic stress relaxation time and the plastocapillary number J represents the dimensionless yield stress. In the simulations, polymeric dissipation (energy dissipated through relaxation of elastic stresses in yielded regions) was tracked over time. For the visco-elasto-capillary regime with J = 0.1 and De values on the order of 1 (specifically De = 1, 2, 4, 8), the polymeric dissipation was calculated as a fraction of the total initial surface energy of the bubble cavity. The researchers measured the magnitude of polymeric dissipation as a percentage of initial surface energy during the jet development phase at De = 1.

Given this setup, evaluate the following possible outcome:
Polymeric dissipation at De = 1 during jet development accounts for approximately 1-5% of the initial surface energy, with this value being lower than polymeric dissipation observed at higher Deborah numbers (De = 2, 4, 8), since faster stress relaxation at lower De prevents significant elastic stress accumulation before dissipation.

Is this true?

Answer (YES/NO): NO